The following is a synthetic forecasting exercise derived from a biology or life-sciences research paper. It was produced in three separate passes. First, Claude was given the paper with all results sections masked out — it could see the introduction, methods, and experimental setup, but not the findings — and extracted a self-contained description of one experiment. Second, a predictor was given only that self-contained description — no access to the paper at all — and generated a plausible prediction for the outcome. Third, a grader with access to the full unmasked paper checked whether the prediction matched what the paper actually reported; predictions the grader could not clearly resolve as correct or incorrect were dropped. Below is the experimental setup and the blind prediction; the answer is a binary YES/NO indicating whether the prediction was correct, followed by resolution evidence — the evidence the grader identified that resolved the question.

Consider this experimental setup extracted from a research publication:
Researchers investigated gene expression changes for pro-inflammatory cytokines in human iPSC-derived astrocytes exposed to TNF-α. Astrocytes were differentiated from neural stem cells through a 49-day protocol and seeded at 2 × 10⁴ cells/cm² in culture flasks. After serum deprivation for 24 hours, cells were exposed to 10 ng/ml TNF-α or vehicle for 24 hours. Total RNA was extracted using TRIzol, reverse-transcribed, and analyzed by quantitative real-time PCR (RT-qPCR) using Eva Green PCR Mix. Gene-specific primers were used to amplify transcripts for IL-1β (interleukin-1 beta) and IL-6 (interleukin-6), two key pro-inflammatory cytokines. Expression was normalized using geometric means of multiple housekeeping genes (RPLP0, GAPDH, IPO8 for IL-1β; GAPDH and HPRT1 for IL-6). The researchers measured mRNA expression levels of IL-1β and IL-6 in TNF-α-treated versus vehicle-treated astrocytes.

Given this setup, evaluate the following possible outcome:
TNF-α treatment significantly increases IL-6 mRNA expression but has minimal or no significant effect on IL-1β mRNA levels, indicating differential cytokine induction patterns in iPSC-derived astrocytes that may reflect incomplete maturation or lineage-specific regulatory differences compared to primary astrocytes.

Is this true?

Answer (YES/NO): NO